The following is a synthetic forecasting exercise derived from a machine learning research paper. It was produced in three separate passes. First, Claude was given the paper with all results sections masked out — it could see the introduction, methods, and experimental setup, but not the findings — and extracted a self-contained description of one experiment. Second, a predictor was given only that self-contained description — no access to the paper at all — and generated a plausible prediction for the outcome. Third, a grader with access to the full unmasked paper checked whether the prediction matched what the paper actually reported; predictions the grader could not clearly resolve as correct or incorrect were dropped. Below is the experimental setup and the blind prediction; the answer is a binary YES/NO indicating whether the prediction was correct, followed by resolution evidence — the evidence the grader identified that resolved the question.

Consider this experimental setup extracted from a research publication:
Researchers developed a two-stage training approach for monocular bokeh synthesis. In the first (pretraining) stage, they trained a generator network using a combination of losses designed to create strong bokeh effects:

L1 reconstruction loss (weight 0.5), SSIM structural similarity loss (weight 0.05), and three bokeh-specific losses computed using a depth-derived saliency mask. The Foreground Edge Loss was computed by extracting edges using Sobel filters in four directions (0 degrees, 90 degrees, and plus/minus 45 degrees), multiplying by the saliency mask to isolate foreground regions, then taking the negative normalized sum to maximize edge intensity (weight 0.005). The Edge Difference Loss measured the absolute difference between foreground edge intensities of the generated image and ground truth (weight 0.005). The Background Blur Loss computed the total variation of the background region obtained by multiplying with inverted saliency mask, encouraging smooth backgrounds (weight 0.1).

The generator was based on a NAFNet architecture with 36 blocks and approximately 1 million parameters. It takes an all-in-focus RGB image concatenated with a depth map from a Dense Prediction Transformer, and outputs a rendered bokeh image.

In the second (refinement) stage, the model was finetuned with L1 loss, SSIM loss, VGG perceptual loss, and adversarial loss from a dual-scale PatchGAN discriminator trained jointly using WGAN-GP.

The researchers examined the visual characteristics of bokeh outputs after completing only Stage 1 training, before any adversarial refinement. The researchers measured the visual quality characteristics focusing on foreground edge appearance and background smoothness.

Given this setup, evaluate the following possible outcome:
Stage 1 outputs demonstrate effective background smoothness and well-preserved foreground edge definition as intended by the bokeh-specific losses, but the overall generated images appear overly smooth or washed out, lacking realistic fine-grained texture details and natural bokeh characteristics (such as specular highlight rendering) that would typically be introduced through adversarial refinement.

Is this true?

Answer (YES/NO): NO